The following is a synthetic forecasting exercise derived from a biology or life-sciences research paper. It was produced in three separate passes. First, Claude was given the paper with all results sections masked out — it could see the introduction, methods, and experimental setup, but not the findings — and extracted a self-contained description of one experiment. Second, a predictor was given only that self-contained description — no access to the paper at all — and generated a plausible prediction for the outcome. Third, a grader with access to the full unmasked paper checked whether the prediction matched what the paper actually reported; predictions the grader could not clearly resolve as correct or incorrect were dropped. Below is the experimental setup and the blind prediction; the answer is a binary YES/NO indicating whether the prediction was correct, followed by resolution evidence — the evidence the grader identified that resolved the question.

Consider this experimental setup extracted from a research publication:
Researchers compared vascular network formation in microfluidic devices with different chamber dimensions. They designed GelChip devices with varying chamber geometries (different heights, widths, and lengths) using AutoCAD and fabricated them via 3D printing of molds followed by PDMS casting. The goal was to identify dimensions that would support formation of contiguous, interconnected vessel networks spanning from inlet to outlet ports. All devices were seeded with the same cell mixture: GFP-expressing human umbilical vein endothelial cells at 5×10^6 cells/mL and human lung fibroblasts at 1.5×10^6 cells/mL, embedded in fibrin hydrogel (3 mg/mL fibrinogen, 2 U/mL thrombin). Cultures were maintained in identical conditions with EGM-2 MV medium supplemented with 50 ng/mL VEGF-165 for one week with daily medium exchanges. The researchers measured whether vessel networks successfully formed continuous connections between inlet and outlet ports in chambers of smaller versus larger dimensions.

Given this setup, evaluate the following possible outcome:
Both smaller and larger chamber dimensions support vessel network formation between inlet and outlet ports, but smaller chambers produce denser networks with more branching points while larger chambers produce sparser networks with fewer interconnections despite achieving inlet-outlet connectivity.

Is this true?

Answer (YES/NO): NO